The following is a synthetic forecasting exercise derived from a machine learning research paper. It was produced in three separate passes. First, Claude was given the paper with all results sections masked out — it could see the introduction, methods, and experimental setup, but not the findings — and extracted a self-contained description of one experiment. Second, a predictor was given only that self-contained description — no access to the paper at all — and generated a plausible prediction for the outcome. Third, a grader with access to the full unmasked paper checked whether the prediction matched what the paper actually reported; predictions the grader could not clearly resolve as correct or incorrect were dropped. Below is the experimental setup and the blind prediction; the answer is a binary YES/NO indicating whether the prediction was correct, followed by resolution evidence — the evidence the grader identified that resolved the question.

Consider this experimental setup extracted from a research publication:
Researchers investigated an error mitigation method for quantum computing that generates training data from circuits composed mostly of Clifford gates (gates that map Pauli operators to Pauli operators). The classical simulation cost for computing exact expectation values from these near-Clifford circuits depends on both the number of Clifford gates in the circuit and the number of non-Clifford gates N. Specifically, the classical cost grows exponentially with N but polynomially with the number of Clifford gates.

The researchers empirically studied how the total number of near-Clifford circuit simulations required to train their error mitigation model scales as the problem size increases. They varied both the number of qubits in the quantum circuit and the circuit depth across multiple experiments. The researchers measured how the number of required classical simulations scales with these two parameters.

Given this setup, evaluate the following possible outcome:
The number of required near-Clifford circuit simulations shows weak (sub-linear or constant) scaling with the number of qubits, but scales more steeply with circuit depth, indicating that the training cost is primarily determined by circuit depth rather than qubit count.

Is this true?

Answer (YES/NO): NO